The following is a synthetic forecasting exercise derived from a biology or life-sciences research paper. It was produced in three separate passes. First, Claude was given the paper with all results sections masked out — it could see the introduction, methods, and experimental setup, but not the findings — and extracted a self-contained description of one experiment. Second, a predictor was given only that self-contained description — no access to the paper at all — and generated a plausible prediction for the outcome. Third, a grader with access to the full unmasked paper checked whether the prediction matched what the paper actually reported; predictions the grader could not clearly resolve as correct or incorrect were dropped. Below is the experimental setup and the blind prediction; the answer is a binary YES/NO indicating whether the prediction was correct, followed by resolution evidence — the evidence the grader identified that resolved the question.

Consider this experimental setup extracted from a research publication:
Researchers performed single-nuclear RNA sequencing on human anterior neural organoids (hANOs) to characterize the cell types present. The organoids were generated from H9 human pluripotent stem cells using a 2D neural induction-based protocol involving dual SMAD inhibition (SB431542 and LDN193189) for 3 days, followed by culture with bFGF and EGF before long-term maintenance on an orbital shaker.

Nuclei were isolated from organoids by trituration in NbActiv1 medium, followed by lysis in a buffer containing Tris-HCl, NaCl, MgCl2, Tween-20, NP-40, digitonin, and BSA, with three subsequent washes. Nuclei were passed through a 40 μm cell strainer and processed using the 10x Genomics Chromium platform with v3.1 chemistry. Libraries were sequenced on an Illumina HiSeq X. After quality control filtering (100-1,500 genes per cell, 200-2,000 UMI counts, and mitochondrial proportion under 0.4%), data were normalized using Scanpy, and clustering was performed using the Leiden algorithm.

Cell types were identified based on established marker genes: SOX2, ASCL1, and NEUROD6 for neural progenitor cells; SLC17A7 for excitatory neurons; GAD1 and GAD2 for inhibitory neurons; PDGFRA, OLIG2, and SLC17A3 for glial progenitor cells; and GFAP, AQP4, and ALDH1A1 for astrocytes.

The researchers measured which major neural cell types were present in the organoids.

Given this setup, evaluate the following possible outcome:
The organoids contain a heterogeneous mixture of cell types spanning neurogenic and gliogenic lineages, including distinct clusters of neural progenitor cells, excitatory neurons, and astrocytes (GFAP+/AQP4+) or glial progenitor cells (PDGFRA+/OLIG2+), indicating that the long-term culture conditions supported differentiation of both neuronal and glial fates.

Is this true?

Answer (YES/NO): YES